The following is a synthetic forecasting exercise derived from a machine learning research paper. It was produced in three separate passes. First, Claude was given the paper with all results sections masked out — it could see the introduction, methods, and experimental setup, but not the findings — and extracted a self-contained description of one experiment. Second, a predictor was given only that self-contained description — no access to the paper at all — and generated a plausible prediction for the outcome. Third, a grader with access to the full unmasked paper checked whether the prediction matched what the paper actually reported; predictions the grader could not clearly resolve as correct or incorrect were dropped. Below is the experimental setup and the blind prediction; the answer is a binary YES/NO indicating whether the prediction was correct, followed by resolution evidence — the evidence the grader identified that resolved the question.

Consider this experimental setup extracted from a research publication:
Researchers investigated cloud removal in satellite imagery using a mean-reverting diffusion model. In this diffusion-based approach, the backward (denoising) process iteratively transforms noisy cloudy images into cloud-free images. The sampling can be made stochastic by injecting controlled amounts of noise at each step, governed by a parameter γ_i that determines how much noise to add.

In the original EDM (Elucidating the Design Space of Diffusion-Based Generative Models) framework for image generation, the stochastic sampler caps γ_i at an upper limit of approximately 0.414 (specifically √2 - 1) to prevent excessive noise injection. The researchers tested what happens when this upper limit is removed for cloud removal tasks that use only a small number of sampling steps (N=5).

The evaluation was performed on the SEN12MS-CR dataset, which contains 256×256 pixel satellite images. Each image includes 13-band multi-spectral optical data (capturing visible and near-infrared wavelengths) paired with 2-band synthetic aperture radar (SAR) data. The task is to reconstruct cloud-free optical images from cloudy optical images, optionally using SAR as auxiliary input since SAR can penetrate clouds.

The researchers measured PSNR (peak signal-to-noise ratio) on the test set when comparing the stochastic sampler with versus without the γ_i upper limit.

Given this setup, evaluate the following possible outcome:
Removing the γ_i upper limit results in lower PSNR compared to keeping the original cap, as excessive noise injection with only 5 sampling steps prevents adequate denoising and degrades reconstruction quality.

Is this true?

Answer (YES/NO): NO